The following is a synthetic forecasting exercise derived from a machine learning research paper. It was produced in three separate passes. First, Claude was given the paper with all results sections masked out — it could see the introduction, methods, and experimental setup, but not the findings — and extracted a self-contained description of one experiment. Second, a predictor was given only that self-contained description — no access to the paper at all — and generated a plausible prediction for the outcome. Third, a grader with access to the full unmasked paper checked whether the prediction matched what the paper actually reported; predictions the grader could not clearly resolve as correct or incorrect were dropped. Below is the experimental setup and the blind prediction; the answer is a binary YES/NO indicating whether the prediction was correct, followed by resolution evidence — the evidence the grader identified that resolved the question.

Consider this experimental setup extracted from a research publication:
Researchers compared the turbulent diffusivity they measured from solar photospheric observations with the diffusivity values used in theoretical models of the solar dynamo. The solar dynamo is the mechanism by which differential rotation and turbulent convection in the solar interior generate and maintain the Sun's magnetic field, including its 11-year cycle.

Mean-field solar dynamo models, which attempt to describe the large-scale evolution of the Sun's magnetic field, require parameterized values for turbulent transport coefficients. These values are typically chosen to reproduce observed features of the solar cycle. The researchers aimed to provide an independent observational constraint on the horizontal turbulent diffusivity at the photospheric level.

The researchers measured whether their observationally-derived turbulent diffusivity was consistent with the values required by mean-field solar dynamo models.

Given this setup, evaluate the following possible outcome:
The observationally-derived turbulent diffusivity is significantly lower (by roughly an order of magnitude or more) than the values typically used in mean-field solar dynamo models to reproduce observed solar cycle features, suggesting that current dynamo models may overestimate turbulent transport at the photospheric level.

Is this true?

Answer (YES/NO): NO